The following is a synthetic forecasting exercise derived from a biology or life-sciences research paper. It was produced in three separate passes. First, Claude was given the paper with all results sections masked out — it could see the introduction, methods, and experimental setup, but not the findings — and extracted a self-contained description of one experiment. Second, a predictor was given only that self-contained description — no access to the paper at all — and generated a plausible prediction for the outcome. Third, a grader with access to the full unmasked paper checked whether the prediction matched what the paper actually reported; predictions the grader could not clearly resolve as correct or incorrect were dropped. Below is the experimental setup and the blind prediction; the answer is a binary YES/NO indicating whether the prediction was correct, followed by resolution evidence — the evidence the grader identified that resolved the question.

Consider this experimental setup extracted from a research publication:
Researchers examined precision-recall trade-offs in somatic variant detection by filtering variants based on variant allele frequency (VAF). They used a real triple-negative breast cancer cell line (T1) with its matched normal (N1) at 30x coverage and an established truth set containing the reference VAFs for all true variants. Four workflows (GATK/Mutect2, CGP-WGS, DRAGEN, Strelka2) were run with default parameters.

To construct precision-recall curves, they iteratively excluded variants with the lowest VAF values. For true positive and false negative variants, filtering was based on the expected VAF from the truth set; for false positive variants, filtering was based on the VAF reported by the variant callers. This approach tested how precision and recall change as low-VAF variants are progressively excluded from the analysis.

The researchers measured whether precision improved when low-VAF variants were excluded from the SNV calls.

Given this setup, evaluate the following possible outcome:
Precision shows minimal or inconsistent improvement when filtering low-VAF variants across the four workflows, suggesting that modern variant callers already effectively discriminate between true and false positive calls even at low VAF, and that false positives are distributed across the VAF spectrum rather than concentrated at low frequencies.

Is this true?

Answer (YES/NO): NO